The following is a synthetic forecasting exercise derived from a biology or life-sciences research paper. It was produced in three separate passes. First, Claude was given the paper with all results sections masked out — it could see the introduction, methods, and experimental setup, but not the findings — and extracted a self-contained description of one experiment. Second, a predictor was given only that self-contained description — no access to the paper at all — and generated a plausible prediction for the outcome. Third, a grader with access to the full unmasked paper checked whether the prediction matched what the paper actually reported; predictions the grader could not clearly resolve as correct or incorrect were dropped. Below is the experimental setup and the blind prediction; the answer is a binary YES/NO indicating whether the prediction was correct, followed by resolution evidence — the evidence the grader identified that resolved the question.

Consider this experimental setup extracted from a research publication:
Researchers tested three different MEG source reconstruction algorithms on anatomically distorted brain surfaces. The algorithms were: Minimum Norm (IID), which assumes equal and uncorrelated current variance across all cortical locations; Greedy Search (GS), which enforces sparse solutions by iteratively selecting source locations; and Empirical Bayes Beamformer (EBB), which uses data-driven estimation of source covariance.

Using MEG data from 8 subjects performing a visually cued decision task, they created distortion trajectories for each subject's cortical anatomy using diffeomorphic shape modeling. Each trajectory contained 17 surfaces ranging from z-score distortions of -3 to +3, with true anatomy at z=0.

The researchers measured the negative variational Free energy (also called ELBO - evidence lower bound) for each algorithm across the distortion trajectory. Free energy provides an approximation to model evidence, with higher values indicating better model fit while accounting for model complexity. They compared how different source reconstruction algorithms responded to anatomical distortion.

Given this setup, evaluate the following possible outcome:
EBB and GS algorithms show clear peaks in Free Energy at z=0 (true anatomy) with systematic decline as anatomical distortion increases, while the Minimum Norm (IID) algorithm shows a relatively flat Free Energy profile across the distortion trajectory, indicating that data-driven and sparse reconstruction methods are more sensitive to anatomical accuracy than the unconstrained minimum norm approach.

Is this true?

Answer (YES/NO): NO